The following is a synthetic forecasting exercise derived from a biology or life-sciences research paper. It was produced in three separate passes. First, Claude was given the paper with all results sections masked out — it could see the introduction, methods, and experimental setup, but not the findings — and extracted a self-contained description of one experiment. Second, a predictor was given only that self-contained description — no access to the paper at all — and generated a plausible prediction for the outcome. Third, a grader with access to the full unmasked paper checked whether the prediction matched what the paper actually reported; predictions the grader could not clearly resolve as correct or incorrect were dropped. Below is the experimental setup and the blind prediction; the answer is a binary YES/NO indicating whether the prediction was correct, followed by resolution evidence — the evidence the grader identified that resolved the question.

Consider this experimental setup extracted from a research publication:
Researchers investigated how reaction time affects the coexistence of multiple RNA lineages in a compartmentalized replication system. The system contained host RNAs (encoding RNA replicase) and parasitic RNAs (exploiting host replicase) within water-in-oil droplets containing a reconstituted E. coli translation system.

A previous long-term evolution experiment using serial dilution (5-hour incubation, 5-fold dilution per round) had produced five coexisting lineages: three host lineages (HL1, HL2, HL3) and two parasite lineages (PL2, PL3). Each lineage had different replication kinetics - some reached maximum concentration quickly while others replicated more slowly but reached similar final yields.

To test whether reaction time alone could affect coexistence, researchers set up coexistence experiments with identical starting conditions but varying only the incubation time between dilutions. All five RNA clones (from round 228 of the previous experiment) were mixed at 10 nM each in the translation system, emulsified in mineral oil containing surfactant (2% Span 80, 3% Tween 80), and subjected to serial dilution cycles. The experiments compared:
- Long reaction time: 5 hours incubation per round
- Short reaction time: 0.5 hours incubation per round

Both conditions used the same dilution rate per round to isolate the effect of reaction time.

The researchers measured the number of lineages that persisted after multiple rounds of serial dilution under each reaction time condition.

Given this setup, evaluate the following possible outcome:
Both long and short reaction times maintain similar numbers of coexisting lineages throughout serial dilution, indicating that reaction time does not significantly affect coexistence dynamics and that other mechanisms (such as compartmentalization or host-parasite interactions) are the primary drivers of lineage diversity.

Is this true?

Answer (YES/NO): NO